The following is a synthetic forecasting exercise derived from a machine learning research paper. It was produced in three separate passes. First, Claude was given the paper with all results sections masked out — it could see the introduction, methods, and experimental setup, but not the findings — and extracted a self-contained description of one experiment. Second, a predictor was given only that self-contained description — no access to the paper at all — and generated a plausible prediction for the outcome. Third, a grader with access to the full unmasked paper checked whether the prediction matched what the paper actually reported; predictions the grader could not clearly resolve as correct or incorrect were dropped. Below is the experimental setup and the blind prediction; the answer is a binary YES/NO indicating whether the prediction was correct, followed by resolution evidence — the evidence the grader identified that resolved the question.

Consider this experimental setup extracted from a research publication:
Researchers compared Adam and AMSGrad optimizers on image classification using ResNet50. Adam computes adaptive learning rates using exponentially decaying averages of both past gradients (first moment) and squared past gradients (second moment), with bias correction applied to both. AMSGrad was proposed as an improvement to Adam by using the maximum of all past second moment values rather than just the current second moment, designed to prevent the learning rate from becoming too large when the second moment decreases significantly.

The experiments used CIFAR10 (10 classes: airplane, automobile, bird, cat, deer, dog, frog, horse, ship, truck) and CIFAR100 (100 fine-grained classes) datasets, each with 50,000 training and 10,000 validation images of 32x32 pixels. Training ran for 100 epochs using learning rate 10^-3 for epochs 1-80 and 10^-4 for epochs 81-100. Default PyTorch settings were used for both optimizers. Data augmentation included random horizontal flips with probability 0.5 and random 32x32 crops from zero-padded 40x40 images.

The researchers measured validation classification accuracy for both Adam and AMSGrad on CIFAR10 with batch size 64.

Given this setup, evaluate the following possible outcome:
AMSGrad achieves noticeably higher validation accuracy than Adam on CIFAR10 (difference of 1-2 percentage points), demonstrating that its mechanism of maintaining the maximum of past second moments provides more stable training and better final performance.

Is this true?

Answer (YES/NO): NO